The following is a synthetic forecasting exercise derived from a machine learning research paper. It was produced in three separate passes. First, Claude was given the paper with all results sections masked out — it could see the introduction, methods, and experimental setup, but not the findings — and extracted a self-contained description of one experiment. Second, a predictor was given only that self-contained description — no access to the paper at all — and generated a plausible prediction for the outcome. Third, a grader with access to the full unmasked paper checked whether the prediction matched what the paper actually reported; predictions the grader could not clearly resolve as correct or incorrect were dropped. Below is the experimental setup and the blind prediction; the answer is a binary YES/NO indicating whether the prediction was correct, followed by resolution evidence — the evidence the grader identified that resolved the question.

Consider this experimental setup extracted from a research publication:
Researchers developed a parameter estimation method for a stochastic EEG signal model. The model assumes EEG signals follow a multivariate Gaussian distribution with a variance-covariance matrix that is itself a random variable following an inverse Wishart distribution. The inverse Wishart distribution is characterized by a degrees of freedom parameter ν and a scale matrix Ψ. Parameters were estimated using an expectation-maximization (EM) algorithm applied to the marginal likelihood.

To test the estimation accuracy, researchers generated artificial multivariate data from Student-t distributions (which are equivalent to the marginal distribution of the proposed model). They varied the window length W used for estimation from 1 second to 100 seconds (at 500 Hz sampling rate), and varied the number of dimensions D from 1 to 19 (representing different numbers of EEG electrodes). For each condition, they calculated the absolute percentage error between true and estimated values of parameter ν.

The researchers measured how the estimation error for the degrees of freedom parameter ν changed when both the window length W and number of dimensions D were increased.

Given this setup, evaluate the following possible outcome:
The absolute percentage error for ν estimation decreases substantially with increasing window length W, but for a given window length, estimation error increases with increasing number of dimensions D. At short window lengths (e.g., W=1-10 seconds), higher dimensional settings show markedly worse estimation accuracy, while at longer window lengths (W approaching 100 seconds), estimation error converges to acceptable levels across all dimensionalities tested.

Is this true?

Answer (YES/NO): NO